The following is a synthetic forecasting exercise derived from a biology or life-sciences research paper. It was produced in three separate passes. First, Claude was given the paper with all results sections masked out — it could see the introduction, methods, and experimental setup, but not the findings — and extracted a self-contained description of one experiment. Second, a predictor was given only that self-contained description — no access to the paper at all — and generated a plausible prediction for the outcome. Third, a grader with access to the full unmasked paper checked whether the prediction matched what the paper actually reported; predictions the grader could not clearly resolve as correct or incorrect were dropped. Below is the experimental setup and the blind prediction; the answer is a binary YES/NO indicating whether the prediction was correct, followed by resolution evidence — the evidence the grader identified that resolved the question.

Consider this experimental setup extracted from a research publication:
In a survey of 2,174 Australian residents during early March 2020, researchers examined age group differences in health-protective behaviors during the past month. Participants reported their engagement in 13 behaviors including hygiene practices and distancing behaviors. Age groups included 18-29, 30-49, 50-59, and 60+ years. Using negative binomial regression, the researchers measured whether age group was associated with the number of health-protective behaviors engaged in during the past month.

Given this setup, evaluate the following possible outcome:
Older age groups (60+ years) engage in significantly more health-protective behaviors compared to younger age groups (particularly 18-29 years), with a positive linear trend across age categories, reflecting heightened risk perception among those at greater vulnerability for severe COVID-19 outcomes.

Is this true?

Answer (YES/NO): NO